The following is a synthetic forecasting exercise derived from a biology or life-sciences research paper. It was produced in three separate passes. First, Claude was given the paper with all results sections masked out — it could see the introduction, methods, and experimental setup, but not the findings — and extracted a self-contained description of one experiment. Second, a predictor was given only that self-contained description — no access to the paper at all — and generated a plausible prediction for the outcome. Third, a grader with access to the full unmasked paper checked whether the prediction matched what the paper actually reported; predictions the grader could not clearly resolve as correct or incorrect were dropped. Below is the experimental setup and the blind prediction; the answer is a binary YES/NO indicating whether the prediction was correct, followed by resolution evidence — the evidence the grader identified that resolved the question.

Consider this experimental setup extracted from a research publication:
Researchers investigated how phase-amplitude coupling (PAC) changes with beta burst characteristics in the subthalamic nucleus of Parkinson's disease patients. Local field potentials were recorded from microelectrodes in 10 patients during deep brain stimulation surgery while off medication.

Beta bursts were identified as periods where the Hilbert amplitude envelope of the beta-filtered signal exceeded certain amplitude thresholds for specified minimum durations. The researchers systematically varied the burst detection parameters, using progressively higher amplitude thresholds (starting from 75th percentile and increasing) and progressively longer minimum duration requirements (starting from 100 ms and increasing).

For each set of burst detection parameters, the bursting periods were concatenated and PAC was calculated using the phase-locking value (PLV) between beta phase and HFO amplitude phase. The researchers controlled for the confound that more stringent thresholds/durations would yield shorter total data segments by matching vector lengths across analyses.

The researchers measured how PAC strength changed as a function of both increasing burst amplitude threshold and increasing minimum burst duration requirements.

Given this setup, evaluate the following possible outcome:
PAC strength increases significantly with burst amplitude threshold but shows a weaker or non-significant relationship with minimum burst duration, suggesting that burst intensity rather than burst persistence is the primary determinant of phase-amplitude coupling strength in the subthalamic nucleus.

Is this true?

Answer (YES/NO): NO